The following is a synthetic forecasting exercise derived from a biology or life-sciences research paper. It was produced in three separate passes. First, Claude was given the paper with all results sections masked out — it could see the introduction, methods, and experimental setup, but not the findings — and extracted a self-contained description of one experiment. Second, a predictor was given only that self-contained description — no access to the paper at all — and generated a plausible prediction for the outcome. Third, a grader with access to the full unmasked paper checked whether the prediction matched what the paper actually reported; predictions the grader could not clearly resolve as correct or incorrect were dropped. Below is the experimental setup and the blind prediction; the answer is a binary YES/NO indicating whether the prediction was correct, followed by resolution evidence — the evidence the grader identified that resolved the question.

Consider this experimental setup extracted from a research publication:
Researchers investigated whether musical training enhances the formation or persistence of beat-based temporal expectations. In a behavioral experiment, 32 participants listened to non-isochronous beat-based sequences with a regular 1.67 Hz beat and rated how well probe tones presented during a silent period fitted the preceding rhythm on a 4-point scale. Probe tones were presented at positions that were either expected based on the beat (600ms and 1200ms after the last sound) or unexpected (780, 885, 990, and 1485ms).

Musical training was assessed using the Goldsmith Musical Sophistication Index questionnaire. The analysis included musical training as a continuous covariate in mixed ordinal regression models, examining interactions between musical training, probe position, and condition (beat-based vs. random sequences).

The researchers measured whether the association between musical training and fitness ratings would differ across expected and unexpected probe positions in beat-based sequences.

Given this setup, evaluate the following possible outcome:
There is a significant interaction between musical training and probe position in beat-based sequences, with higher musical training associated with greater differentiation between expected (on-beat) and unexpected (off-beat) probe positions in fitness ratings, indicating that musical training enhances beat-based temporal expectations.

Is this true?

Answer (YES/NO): YES